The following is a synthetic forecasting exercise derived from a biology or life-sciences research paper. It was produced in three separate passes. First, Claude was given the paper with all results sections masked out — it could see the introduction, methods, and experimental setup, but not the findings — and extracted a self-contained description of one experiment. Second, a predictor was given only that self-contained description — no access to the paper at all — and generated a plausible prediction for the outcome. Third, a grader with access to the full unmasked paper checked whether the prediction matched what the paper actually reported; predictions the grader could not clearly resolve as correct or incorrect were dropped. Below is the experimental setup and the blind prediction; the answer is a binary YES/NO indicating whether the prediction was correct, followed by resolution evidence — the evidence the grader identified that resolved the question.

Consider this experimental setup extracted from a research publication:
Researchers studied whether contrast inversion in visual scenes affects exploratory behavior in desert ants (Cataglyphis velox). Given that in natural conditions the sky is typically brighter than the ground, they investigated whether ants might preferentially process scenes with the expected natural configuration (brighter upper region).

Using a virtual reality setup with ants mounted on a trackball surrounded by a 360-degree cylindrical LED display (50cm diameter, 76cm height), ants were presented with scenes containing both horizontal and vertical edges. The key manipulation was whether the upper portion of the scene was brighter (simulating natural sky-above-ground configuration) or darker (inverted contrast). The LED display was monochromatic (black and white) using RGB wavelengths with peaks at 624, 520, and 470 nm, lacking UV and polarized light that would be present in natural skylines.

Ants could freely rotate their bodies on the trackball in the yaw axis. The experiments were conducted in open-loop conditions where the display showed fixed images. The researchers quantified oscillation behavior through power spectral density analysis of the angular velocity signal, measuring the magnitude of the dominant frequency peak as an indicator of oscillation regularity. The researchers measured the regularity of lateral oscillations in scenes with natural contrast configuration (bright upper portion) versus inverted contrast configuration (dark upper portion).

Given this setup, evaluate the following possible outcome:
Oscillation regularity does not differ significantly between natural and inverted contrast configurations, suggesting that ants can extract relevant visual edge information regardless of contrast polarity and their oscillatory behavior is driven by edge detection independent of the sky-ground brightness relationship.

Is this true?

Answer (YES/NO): YES